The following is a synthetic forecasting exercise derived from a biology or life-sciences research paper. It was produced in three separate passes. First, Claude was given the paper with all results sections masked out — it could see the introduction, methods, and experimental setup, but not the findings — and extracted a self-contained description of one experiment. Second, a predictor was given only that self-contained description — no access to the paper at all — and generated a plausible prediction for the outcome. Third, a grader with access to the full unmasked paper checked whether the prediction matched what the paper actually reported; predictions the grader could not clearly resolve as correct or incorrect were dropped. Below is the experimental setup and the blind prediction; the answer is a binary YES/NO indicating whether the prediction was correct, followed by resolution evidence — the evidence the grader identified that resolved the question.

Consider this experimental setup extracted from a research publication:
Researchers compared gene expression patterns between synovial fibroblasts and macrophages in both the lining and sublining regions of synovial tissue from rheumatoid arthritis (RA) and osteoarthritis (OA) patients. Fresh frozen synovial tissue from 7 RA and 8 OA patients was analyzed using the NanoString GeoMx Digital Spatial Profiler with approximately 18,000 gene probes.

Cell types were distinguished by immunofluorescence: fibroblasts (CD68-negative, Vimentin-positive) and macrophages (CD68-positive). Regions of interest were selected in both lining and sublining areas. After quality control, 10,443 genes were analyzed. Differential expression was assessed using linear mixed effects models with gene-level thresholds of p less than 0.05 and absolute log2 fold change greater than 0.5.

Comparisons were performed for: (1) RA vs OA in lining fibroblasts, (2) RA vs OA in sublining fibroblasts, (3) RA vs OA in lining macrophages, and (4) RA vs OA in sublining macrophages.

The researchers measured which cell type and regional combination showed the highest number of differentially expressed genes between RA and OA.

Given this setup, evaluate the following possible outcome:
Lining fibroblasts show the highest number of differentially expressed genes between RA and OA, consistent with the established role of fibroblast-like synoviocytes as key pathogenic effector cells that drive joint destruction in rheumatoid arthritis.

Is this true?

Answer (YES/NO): NO